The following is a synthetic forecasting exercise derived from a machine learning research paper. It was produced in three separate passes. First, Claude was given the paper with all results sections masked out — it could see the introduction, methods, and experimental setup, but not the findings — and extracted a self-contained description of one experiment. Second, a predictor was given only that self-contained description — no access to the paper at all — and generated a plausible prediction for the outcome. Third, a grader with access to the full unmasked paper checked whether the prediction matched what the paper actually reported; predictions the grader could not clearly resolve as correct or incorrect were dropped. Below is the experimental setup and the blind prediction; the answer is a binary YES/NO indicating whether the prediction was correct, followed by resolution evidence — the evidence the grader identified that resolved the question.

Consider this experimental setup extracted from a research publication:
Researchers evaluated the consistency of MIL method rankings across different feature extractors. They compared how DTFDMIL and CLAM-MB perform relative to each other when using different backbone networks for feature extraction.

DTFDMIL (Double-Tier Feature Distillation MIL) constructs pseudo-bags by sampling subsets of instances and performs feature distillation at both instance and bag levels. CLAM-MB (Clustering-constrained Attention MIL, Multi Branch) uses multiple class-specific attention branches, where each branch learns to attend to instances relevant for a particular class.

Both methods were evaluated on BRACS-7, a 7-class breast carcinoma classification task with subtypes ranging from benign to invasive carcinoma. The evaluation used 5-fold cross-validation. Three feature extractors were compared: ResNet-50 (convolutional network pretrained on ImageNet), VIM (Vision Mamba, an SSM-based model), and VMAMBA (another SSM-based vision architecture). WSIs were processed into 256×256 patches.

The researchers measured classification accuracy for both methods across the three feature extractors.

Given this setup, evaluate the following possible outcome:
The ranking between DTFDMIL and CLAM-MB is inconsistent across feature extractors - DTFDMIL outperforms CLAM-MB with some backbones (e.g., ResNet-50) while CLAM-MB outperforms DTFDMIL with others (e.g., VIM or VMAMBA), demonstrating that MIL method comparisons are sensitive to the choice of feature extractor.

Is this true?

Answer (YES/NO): NO